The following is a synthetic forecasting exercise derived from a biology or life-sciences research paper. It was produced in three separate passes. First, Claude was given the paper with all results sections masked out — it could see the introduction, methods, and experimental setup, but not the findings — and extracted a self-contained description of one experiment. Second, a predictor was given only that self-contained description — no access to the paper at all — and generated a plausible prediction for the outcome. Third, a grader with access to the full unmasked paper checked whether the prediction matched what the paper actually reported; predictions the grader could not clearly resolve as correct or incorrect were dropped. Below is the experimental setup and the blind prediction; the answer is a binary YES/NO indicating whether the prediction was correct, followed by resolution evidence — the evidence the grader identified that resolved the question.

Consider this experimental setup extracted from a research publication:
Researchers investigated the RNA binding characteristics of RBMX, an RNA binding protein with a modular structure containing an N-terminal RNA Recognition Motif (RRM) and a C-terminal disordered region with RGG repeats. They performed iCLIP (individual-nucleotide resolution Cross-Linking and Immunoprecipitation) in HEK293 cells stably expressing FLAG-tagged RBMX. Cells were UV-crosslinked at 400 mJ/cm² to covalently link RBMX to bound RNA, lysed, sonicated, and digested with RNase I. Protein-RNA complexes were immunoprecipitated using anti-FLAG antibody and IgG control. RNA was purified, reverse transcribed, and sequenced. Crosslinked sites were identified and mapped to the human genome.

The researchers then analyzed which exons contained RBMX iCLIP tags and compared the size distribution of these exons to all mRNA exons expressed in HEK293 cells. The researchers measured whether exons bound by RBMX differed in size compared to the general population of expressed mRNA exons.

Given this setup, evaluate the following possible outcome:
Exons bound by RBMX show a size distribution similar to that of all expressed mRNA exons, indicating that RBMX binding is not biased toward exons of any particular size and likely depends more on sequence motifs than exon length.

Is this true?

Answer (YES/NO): NO